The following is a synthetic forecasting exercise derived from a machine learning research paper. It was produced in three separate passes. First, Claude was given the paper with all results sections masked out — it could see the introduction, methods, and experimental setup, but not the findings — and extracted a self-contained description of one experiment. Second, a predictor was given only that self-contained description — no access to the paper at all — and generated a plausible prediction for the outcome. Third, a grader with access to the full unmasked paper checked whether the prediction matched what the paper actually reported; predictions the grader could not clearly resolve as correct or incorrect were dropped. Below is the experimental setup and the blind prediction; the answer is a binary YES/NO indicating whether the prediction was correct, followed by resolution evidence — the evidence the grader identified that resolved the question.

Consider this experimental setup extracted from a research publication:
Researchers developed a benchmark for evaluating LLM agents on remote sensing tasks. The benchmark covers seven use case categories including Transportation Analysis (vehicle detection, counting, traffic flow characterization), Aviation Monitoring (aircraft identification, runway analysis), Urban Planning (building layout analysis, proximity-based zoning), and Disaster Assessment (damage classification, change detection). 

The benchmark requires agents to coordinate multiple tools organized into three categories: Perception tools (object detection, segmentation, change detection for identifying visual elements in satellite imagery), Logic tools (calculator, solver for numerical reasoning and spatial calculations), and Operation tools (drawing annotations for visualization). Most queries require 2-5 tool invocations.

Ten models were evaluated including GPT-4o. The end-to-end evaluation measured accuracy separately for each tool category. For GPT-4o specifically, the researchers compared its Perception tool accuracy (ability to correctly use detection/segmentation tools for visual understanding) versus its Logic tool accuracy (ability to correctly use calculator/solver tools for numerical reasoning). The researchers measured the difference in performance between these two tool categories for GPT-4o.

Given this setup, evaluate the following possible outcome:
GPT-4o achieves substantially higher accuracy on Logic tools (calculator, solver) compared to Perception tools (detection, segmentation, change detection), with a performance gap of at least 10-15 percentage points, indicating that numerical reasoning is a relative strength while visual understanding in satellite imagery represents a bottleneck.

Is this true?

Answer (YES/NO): NO